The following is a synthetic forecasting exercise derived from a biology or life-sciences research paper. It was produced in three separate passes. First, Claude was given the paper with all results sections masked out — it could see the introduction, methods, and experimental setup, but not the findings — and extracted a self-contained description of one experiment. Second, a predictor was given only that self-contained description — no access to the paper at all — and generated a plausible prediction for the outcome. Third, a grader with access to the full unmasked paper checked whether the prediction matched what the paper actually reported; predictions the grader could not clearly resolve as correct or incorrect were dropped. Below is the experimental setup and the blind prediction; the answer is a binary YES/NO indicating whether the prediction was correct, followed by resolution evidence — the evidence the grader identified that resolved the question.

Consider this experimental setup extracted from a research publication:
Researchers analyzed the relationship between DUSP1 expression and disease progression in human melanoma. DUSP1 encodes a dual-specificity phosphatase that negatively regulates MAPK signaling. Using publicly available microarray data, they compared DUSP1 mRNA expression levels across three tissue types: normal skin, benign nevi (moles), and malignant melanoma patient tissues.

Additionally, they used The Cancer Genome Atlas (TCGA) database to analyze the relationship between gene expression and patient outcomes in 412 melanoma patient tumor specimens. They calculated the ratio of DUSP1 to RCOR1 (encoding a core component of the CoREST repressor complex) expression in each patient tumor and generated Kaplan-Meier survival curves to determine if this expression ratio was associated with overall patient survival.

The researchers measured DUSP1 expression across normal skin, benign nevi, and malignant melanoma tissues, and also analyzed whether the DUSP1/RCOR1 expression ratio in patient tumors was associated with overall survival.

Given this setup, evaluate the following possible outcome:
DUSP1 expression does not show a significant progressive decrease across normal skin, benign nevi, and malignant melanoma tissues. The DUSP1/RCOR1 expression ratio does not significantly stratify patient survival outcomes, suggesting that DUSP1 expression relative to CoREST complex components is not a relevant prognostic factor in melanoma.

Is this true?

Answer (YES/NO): NO